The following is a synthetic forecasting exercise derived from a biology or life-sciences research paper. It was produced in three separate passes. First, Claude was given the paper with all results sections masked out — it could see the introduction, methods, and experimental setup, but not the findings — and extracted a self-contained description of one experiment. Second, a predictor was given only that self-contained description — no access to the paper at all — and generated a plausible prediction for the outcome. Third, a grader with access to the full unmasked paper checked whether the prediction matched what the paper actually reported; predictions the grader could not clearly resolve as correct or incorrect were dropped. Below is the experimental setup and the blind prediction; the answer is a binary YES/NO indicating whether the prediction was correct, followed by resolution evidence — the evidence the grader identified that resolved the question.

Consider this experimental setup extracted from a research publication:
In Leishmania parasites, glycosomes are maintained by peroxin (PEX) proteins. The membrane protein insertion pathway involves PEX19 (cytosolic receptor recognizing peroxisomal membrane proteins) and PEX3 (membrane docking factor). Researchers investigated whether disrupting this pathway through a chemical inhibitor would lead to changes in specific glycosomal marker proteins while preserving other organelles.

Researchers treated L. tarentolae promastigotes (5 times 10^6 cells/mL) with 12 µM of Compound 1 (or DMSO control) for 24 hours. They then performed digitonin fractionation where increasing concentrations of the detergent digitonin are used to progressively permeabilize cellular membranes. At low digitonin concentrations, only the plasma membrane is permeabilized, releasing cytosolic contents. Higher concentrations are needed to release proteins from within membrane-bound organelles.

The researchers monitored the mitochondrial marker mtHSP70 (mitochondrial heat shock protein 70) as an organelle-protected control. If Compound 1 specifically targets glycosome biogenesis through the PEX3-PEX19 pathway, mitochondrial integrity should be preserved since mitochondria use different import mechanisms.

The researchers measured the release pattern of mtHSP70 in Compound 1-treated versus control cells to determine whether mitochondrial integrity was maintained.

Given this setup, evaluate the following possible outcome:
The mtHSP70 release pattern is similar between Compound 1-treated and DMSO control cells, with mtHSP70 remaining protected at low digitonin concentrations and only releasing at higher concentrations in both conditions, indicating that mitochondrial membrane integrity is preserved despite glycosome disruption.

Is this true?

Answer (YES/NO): YES